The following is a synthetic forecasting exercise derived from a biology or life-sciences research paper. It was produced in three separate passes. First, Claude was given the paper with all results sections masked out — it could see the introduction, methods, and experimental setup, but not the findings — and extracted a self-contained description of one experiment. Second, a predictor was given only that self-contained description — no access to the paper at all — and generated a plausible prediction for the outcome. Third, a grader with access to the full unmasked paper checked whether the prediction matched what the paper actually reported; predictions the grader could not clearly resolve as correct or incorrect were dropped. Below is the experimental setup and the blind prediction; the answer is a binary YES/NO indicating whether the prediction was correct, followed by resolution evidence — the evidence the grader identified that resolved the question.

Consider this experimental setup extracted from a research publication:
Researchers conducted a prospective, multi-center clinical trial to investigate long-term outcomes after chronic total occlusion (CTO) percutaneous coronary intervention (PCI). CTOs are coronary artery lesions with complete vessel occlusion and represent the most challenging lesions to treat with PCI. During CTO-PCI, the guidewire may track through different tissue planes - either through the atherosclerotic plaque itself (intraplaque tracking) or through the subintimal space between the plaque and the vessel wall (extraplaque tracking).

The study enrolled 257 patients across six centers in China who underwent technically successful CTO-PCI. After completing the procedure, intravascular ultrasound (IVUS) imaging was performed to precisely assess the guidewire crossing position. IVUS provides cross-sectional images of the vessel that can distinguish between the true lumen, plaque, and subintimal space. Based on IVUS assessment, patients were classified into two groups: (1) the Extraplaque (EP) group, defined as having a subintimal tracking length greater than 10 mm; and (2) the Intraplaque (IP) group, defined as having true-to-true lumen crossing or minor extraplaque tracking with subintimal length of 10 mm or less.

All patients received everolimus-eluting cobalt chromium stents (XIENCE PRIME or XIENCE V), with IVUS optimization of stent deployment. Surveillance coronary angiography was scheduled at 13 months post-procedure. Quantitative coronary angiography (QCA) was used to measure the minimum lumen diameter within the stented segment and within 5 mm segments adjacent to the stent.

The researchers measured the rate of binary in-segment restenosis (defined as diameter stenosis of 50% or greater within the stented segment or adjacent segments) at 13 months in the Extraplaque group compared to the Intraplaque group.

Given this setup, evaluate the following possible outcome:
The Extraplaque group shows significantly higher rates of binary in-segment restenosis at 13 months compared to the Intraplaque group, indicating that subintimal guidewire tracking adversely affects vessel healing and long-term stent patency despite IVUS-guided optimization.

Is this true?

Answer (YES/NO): NO